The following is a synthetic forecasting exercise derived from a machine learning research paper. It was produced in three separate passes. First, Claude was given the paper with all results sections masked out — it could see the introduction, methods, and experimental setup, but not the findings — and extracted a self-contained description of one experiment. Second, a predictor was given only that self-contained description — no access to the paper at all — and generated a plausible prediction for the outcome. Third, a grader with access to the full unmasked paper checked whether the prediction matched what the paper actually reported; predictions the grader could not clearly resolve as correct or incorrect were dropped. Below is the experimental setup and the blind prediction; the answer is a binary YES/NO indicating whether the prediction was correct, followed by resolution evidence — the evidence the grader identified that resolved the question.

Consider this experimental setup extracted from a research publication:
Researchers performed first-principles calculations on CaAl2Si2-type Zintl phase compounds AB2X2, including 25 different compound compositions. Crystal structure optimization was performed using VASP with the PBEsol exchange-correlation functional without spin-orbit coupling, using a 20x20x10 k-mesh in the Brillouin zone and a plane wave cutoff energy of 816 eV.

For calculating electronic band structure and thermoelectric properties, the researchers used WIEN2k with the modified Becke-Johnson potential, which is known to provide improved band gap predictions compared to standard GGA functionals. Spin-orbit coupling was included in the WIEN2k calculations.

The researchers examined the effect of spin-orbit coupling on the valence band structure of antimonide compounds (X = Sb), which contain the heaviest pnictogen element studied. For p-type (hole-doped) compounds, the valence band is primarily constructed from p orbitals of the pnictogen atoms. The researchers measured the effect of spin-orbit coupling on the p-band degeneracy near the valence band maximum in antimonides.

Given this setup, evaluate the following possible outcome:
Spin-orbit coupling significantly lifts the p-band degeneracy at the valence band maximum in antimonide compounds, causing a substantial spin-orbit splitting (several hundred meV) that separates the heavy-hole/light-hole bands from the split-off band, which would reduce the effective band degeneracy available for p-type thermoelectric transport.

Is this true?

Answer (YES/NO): YES